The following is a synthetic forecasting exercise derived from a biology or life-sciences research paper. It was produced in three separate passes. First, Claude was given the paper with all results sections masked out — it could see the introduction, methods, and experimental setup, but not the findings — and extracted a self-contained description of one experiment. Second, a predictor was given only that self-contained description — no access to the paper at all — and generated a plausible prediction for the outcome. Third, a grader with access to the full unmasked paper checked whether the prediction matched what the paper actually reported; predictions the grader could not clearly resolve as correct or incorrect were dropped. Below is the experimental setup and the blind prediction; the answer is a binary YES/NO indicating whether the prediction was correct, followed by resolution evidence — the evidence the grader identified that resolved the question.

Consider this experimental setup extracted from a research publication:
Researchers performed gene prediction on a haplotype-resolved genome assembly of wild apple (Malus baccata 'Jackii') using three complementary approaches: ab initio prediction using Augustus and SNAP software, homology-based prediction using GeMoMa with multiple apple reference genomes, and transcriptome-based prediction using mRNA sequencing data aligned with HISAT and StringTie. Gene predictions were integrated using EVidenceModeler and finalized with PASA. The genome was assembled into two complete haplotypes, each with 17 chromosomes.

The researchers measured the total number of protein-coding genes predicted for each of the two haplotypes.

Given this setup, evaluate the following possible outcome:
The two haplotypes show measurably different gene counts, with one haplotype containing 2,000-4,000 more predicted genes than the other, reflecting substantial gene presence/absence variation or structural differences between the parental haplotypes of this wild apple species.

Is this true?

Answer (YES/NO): NO